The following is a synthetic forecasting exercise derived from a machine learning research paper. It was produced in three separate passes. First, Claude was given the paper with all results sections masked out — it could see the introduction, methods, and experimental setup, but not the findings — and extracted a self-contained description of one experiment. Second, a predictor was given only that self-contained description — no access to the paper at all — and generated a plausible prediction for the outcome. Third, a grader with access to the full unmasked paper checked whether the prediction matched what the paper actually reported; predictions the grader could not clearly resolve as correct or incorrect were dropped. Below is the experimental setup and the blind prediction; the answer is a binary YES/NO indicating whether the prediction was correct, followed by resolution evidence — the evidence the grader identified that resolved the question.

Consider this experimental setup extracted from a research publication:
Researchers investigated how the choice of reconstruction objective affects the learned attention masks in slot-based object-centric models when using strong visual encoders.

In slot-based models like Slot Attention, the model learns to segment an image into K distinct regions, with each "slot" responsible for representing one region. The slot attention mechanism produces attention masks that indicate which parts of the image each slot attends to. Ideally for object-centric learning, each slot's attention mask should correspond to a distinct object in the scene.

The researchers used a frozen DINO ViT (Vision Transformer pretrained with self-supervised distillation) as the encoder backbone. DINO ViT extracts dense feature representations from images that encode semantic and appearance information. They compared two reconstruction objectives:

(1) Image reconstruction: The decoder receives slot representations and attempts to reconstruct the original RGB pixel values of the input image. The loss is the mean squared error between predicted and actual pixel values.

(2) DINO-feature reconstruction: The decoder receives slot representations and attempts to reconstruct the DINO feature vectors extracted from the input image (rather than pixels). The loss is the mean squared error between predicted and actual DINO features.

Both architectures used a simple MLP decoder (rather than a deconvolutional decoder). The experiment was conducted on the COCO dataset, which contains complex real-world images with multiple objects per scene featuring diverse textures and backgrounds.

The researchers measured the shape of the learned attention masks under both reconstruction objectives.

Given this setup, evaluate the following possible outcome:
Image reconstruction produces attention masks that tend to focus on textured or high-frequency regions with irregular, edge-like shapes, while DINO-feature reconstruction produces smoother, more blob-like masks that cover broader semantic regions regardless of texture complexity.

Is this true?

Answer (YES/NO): NO